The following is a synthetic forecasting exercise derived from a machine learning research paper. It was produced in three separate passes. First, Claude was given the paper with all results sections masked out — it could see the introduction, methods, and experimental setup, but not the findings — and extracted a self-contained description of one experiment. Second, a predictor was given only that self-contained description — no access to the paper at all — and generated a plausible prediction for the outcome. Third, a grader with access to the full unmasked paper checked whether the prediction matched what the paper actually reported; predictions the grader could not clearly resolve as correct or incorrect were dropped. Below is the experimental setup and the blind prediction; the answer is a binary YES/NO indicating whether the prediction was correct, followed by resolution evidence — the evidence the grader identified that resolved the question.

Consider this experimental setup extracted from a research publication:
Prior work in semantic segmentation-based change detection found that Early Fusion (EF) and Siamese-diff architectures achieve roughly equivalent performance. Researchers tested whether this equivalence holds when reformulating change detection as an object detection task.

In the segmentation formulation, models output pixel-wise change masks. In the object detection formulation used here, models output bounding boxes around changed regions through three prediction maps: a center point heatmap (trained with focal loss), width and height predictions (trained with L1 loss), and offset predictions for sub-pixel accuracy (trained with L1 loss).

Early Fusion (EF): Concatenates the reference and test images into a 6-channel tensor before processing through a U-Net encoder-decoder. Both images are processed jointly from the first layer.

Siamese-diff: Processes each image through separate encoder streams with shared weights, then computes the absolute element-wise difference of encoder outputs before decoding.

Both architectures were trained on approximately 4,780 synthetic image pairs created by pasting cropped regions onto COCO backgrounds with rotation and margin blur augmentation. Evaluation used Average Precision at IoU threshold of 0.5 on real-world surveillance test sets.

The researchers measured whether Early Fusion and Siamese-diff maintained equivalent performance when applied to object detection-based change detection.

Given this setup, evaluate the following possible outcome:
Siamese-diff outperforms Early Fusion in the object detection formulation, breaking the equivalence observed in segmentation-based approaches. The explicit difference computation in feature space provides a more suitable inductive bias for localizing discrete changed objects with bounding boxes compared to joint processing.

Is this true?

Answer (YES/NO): NO